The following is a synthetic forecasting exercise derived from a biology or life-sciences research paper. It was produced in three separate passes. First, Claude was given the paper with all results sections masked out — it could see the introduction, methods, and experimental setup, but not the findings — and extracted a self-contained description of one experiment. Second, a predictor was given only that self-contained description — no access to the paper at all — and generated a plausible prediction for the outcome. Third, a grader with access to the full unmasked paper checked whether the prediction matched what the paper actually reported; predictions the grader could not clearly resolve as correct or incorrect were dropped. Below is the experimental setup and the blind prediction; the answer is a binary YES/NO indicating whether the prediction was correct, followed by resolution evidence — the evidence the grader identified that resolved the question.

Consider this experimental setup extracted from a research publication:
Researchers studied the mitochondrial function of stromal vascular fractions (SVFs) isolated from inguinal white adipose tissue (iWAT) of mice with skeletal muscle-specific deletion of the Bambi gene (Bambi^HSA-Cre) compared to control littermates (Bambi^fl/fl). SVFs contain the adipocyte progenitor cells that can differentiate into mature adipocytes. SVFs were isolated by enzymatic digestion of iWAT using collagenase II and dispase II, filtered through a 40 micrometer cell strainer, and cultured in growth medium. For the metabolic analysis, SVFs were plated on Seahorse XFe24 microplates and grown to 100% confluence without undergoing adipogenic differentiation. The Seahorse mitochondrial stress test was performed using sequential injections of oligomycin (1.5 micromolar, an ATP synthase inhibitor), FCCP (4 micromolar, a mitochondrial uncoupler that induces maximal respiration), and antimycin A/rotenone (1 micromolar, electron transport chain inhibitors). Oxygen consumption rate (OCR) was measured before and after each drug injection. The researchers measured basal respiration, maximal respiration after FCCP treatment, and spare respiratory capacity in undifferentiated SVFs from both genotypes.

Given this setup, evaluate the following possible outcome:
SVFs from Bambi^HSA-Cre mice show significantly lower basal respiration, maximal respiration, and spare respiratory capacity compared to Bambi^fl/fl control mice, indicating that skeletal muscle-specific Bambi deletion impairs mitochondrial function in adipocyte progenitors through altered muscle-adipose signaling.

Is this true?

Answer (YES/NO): NO